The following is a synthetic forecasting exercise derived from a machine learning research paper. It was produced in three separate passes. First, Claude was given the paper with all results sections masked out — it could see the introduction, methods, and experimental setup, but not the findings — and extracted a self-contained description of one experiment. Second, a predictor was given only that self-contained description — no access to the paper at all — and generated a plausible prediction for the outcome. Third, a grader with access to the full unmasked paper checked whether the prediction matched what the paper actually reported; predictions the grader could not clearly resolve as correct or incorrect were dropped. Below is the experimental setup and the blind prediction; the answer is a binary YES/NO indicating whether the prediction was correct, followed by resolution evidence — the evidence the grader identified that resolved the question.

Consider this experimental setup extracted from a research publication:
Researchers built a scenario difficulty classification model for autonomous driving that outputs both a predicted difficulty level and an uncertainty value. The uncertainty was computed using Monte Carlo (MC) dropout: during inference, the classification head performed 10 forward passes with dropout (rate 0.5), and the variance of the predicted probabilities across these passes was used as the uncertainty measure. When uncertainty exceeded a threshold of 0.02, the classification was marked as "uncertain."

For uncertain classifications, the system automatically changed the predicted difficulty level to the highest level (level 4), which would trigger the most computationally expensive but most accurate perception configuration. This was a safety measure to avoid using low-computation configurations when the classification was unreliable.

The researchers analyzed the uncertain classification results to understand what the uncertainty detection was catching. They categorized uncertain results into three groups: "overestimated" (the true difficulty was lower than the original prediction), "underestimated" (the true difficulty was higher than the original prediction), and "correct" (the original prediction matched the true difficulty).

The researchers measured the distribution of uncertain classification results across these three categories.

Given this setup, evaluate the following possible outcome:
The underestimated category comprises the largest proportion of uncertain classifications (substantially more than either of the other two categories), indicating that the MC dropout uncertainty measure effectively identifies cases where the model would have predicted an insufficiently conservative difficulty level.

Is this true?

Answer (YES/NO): YES